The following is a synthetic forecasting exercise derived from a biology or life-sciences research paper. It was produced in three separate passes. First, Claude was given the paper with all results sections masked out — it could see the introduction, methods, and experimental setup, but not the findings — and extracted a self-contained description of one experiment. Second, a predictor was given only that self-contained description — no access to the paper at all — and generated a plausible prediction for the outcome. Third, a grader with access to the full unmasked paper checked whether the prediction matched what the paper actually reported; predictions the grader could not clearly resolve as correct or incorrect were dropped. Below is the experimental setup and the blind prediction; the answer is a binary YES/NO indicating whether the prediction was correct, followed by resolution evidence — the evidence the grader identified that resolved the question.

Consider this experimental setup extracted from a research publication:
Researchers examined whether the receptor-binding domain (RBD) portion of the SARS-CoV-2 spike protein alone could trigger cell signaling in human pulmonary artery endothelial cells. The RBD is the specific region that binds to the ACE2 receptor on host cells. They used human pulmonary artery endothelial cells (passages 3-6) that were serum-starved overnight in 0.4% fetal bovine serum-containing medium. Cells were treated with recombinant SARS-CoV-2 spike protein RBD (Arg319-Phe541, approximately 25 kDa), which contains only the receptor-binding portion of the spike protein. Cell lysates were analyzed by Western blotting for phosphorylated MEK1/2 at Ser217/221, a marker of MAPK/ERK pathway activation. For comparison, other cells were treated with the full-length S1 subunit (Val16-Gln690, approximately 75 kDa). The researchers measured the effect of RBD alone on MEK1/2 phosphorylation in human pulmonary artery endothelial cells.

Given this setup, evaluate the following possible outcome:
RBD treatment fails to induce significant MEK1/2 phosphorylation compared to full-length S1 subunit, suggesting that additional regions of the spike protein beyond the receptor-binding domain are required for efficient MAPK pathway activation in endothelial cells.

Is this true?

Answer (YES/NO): YES